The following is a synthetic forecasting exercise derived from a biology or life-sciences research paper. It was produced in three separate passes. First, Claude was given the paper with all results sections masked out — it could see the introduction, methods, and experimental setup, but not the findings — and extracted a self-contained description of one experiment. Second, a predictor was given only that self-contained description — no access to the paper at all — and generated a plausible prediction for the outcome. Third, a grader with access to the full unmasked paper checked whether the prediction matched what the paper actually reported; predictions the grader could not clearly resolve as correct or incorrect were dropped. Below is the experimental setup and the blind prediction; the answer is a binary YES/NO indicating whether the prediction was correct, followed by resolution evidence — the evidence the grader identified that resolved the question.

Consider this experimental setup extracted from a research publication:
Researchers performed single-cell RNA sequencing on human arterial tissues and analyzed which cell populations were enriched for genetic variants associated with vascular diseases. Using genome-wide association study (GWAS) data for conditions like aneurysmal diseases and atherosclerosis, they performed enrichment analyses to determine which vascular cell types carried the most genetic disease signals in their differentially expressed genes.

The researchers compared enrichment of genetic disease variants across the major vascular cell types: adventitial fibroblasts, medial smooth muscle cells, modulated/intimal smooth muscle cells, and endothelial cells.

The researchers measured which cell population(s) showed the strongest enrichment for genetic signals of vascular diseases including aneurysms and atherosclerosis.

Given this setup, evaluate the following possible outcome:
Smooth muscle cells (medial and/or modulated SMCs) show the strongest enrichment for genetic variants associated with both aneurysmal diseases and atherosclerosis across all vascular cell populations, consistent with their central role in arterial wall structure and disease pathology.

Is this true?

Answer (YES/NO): NO